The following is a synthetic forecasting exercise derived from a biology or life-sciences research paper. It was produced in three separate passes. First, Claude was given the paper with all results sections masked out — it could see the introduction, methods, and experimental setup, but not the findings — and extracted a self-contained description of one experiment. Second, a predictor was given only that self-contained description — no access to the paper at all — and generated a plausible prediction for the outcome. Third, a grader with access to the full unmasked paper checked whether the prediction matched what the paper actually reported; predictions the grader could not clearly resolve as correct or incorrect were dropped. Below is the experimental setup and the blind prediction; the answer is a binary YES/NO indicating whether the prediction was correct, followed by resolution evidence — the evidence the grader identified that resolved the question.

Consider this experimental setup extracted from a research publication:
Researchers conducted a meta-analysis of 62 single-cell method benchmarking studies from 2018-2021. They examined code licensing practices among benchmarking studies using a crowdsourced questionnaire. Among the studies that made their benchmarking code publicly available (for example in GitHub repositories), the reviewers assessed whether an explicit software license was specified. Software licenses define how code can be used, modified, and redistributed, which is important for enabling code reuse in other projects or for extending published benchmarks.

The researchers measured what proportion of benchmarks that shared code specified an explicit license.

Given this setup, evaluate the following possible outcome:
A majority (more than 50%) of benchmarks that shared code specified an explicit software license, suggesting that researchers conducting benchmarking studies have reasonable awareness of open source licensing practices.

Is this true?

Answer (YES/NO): YES